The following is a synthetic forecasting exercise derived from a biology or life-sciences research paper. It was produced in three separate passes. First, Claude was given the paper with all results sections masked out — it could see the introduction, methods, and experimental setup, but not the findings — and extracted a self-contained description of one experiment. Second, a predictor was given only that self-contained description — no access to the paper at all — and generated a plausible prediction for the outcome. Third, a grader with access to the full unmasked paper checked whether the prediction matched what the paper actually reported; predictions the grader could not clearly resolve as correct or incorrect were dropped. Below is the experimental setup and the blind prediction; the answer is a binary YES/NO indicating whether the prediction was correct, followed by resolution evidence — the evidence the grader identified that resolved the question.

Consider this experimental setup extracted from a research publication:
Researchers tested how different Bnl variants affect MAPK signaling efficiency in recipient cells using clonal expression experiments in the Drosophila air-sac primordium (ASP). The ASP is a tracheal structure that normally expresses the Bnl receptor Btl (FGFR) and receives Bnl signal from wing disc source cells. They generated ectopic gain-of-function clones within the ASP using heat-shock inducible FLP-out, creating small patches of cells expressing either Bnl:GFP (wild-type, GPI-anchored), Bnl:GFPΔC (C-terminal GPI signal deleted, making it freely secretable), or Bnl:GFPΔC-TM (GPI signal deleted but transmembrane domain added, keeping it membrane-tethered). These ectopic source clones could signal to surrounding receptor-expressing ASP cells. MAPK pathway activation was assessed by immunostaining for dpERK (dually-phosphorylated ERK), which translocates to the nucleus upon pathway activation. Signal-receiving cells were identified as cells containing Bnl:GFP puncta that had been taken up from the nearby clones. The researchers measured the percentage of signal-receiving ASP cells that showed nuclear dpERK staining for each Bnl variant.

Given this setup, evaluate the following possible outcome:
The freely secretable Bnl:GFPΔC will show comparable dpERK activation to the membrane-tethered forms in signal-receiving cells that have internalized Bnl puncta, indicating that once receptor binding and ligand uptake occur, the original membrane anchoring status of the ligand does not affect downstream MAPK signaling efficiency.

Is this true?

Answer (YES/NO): NO